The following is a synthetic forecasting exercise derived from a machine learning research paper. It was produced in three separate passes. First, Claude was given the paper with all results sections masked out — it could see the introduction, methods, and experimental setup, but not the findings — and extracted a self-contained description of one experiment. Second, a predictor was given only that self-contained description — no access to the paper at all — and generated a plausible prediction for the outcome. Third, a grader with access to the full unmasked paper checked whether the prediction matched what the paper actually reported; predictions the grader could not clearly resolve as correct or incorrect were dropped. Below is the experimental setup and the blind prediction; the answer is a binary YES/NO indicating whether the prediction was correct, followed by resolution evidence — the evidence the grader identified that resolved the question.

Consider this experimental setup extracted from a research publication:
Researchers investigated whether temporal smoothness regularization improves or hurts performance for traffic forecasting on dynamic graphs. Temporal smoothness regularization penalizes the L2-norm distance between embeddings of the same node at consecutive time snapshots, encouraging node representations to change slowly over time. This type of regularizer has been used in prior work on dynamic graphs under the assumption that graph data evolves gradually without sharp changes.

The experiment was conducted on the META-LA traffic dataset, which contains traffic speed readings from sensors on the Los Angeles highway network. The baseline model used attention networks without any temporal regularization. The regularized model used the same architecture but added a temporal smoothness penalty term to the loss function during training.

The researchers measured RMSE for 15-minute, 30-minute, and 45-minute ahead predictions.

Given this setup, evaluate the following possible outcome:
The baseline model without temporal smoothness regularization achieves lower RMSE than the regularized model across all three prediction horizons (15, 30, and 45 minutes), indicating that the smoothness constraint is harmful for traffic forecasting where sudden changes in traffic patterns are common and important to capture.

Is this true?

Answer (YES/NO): YES